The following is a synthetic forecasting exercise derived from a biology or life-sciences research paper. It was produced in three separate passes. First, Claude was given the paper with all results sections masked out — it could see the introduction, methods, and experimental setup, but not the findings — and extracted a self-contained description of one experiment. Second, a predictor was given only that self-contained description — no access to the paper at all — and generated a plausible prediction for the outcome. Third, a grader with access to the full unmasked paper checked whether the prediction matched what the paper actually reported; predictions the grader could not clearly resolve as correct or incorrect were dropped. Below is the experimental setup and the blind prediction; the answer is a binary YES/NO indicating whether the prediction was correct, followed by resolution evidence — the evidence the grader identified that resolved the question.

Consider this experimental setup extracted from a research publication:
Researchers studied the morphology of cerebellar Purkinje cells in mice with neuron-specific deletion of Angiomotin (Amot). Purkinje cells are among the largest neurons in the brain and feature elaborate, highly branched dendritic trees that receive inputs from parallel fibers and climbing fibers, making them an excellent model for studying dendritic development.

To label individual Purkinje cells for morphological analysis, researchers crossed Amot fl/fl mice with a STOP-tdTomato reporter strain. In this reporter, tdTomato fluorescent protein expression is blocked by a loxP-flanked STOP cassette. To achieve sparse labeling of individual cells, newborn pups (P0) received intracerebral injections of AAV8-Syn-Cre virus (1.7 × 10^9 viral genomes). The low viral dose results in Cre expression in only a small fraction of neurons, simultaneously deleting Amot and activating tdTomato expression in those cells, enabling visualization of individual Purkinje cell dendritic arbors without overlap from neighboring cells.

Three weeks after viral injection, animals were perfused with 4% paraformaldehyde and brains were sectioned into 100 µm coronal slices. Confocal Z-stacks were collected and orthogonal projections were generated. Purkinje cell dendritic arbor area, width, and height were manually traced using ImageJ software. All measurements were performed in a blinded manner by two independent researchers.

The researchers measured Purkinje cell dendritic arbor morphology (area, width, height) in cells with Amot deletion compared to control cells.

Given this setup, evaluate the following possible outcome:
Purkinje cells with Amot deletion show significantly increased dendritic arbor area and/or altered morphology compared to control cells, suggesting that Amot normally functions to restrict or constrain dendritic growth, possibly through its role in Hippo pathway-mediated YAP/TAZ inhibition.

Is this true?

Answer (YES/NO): NO